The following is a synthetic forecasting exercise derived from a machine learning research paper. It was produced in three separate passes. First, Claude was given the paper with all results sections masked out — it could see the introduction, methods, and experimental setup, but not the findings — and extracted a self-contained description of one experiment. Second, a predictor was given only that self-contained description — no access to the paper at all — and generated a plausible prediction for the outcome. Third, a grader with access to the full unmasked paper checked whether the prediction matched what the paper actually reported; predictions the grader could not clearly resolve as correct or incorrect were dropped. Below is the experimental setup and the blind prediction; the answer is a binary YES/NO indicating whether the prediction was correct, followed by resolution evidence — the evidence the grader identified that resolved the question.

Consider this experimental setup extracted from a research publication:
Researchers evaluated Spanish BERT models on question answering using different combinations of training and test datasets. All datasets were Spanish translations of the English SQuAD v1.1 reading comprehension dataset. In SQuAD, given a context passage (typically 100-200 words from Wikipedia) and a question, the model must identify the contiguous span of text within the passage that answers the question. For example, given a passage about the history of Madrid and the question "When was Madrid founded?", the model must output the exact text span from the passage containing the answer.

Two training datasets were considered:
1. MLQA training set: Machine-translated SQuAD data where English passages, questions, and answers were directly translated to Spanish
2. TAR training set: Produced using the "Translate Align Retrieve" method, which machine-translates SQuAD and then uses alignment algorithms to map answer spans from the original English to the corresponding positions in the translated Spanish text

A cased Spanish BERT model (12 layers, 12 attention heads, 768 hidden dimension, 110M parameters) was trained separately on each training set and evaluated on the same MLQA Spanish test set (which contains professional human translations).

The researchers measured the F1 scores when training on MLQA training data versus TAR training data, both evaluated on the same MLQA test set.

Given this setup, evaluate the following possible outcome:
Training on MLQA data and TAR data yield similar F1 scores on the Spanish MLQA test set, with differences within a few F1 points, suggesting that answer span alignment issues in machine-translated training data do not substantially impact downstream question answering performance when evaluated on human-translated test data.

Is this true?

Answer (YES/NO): YES